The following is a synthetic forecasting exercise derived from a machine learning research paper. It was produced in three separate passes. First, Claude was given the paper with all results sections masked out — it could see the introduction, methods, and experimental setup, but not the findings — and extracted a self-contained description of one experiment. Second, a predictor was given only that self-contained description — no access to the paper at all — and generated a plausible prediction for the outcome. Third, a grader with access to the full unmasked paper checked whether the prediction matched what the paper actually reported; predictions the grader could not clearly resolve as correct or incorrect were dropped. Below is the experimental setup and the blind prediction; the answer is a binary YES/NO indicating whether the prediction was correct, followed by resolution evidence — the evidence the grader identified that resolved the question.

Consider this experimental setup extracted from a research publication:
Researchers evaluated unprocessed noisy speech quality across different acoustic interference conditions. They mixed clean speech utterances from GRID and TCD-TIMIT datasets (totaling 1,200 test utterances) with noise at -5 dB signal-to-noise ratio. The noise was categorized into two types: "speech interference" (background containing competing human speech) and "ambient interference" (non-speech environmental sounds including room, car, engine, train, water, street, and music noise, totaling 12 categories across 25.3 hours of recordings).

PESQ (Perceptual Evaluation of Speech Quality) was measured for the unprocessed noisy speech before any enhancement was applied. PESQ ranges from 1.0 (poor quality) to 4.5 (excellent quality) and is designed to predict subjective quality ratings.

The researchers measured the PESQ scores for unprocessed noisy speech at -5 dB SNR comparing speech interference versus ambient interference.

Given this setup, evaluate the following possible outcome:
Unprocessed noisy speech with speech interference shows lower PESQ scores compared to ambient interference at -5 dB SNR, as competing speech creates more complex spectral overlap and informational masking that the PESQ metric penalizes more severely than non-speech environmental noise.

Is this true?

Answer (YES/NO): NO